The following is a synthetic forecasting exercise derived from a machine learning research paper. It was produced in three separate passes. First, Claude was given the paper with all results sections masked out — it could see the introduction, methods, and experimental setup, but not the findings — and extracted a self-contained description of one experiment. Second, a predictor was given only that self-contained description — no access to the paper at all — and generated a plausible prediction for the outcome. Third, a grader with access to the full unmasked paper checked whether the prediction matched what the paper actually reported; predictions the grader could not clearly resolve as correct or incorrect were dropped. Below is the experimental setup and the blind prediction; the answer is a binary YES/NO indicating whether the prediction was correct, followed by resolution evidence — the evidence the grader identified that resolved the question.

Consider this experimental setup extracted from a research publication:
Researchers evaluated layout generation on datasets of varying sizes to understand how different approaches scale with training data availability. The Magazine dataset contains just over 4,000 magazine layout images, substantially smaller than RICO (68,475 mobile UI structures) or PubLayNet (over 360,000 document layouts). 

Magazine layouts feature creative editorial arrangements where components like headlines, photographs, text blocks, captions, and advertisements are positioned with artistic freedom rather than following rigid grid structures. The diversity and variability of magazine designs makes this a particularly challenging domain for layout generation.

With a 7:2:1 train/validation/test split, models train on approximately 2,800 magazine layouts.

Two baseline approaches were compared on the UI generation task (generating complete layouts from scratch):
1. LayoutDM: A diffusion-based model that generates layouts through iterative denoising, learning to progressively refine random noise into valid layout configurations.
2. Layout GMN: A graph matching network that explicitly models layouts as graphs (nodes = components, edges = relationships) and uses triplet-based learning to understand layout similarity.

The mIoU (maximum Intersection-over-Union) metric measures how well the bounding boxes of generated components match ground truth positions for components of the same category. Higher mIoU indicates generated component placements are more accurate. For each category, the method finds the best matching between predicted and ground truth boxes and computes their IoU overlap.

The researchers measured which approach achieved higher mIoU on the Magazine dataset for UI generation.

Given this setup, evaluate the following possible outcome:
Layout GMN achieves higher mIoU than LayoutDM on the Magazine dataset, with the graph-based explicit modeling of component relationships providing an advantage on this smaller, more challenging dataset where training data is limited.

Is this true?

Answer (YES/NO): NO